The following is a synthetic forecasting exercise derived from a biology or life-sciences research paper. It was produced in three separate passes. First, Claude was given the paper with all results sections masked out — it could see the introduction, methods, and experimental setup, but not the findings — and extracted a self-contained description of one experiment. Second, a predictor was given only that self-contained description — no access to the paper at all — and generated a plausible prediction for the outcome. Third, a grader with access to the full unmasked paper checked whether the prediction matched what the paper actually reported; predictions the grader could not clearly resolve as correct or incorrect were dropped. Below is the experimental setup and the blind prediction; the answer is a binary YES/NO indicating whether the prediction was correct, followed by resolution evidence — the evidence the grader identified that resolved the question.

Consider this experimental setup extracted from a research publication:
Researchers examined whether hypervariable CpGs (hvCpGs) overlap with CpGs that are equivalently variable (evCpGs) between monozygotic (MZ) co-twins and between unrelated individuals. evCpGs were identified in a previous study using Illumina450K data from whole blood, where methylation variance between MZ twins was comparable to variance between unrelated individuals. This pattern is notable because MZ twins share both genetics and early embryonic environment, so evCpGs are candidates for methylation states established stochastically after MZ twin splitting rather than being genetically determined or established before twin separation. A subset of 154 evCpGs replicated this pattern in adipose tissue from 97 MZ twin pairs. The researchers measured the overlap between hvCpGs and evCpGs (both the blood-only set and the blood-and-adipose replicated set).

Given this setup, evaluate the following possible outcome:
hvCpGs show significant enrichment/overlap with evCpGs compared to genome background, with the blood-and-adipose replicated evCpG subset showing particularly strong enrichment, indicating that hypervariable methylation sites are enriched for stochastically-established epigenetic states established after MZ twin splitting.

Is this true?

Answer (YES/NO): YES